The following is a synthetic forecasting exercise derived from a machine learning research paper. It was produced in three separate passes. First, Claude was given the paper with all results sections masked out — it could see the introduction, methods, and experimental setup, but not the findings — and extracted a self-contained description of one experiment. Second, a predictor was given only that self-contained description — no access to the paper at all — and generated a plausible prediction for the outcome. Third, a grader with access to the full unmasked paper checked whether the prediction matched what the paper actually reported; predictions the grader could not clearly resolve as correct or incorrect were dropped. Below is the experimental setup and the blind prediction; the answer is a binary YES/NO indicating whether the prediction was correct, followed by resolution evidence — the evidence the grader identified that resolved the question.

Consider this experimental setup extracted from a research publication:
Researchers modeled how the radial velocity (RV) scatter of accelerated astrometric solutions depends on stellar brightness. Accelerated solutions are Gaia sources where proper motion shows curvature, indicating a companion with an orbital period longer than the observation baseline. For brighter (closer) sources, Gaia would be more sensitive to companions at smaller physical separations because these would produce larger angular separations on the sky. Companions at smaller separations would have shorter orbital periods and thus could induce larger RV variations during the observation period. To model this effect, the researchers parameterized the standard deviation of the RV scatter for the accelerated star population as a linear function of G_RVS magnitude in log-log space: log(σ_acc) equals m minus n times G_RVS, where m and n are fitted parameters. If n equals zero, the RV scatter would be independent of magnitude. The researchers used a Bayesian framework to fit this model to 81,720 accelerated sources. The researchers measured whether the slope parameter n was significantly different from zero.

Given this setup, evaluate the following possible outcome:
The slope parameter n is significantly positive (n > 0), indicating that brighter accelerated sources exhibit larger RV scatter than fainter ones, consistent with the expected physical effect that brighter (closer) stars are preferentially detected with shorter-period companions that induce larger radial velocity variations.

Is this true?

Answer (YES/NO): YES